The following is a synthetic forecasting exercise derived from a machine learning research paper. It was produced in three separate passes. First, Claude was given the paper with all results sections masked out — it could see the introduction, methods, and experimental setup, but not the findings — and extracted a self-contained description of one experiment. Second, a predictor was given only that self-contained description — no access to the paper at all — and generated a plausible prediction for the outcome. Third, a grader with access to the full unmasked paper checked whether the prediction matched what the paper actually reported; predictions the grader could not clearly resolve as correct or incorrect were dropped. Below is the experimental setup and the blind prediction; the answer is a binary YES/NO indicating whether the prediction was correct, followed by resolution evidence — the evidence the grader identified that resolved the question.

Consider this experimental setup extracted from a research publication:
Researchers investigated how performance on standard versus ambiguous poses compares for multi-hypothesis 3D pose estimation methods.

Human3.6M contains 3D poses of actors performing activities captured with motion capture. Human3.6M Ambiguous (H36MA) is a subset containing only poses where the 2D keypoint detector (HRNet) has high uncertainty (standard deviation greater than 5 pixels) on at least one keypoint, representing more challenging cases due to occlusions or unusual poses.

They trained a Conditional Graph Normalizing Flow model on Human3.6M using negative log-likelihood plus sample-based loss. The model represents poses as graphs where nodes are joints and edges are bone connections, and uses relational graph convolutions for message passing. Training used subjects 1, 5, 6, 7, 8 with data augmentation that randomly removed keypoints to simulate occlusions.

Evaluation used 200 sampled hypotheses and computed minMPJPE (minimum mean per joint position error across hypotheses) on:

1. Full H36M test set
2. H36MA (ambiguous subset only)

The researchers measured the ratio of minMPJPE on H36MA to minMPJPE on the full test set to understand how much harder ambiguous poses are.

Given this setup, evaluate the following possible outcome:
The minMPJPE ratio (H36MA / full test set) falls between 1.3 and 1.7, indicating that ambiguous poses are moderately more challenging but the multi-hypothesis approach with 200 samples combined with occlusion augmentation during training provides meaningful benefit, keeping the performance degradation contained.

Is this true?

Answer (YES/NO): YES